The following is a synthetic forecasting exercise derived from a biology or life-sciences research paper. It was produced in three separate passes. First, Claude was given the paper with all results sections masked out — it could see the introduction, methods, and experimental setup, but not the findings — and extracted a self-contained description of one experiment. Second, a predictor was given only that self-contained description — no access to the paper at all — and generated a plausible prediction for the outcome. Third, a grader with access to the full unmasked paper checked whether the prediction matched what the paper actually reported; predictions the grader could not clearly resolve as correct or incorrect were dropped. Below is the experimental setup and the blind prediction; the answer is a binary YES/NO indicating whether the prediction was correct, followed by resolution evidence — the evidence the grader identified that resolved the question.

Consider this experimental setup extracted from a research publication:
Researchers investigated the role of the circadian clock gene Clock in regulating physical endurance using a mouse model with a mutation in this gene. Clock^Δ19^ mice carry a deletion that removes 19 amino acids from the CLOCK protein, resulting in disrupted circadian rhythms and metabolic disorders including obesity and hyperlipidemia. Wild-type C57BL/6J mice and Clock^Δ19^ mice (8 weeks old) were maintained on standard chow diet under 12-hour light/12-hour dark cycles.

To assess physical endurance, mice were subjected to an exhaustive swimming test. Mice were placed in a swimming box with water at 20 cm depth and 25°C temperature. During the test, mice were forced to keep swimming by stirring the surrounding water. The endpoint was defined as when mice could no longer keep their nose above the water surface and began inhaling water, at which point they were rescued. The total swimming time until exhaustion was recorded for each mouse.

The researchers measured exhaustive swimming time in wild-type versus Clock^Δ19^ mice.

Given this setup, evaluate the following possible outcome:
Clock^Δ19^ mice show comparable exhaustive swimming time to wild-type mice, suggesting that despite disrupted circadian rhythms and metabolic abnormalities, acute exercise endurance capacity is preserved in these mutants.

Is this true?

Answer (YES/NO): NO